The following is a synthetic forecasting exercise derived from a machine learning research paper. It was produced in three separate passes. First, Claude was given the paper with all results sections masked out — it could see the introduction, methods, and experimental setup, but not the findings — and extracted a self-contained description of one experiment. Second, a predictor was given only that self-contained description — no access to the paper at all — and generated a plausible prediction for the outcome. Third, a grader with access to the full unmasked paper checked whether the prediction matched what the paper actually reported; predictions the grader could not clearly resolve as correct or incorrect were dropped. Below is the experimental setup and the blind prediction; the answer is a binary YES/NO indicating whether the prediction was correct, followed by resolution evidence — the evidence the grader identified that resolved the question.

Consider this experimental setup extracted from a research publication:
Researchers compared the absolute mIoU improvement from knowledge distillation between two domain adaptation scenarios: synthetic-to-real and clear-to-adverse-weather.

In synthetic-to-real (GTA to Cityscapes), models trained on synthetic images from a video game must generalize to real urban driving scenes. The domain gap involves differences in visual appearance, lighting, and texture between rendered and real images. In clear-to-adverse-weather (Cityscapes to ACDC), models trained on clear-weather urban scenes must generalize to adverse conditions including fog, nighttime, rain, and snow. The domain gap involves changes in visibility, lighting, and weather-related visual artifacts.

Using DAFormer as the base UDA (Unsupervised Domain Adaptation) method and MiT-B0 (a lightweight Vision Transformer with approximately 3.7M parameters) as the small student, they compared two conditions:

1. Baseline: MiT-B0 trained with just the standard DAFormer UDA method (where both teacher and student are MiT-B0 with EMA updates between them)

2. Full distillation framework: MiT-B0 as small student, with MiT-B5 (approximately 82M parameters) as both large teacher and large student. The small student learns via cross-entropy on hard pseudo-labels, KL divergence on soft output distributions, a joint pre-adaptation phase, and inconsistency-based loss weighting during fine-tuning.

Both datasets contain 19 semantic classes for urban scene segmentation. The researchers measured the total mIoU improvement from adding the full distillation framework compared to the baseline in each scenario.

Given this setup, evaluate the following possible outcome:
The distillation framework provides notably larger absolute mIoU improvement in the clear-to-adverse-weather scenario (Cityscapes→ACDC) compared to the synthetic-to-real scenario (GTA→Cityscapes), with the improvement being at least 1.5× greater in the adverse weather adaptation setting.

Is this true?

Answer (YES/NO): NO